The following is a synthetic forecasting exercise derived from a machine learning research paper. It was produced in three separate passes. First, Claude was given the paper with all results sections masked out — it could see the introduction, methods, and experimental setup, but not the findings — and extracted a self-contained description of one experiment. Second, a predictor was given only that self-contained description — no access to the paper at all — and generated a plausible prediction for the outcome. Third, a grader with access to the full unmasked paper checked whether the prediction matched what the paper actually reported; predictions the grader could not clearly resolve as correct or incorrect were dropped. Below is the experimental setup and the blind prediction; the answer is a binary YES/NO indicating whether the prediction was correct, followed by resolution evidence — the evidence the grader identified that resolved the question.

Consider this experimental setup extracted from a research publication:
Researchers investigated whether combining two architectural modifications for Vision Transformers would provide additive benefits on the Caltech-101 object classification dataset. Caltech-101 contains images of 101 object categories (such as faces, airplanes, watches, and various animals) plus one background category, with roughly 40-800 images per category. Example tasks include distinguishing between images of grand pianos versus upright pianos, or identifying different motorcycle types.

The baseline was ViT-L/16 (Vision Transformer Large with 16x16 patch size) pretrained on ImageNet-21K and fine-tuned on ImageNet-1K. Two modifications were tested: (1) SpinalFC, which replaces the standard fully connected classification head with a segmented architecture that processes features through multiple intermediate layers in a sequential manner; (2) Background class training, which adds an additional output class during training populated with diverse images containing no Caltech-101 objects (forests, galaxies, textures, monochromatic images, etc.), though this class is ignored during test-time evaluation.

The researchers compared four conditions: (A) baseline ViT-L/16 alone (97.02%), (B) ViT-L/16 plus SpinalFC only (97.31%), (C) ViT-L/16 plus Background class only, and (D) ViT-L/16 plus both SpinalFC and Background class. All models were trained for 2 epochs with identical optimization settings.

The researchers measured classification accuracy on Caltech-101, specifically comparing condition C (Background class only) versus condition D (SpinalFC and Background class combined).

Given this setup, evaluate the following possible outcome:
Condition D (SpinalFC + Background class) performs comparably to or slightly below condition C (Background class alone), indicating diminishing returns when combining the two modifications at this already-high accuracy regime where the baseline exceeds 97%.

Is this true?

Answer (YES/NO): YES